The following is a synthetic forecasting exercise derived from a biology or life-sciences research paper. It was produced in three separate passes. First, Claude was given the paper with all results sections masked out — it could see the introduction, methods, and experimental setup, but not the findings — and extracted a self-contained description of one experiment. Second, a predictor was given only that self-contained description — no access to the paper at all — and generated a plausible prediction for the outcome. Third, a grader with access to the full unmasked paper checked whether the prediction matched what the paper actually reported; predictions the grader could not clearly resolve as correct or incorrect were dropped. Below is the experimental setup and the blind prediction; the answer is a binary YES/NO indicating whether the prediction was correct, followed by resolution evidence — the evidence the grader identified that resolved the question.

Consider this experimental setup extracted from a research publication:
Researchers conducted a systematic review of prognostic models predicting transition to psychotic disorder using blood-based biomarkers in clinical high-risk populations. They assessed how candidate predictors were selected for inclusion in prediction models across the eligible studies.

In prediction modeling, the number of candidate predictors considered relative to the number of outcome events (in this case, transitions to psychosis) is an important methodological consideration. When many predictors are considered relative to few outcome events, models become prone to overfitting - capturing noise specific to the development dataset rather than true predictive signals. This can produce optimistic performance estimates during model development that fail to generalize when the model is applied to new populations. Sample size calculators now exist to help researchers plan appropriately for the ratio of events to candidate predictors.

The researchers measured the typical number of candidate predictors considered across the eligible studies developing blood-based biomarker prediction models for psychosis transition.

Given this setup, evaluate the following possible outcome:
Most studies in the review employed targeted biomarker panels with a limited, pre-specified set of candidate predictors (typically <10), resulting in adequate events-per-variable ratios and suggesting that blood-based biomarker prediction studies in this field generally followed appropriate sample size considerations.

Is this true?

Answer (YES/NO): NO